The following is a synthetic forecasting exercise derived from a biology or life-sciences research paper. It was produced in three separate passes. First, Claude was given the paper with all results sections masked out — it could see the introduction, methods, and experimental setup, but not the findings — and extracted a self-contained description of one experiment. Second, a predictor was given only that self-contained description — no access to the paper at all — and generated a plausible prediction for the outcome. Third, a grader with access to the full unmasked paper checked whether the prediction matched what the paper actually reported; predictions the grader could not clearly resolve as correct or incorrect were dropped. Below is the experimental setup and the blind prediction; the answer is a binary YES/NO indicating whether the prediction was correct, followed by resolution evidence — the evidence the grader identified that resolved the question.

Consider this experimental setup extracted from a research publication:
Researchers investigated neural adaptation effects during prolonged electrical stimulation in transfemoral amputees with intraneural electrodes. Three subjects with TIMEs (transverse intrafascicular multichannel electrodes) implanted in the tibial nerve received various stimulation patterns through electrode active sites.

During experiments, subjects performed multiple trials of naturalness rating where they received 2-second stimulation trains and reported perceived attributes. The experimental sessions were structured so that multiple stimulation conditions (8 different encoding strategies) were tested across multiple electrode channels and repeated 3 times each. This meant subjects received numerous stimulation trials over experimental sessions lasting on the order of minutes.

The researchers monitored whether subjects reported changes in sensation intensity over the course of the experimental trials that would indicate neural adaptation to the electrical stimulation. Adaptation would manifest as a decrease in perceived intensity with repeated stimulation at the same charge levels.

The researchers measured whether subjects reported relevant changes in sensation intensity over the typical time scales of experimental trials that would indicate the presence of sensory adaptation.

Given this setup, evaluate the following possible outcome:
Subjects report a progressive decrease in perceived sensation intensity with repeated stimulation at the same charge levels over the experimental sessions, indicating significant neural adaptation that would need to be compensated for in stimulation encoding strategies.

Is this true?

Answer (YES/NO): NO